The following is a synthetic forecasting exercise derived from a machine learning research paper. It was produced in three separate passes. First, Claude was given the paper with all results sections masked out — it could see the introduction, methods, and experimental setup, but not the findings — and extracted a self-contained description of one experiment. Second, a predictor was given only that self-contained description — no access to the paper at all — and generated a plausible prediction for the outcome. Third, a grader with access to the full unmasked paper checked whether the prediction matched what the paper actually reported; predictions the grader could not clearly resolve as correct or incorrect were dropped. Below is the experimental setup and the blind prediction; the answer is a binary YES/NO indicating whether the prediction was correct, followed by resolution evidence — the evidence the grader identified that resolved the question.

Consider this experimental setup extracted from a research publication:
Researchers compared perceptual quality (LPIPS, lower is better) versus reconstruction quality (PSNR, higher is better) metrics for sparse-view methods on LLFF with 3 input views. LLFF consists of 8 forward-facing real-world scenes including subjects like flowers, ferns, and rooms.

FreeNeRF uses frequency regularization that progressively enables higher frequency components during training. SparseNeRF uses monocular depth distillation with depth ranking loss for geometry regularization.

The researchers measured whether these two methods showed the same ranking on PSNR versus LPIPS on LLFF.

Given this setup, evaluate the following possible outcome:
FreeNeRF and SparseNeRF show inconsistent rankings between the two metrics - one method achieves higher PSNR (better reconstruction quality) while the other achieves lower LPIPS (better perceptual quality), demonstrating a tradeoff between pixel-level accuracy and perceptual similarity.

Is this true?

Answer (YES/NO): YES